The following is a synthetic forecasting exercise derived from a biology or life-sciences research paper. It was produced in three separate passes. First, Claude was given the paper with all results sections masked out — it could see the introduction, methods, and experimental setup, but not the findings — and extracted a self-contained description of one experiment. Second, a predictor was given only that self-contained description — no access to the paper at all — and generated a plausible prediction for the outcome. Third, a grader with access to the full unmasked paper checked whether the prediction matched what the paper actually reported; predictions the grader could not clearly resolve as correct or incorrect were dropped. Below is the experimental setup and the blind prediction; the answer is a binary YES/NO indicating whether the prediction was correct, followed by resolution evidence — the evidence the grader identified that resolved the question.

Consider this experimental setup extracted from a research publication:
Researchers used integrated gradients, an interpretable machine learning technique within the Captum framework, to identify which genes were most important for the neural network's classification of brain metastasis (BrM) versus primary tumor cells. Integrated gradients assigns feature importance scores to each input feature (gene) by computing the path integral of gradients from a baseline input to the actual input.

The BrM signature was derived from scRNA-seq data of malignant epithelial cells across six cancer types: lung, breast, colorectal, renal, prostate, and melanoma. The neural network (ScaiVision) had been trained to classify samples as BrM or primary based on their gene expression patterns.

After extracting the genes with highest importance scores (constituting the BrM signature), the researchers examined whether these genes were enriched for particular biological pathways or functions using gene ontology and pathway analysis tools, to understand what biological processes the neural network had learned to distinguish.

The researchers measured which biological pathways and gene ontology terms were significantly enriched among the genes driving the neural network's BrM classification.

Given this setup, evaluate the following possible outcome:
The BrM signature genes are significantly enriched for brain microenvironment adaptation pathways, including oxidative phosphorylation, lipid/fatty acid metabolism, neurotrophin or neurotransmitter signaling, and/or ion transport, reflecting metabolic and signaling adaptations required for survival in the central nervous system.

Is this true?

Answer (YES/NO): NO